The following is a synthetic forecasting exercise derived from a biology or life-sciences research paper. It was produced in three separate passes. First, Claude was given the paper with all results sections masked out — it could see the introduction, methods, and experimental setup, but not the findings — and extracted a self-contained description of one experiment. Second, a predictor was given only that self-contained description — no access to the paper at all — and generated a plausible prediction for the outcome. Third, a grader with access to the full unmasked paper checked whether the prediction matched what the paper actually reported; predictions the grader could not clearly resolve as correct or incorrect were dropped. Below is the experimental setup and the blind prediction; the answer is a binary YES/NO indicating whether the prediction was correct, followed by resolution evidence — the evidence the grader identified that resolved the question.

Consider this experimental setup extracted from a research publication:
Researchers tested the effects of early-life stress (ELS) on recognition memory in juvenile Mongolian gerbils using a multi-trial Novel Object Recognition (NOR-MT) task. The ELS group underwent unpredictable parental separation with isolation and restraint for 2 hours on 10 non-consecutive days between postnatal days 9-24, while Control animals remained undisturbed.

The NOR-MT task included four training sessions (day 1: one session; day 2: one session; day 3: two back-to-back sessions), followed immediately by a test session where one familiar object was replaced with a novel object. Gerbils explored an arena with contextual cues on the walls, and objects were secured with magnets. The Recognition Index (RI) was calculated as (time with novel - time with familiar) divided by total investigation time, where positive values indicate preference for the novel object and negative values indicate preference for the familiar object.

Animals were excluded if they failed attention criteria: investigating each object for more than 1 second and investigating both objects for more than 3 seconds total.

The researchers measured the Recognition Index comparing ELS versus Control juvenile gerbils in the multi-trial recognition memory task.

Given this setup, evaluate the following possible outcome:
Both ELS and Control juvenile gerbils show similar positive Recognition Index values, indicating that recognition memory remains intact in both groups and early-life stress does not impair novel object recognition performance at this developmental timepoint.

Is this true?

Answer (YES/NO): NO